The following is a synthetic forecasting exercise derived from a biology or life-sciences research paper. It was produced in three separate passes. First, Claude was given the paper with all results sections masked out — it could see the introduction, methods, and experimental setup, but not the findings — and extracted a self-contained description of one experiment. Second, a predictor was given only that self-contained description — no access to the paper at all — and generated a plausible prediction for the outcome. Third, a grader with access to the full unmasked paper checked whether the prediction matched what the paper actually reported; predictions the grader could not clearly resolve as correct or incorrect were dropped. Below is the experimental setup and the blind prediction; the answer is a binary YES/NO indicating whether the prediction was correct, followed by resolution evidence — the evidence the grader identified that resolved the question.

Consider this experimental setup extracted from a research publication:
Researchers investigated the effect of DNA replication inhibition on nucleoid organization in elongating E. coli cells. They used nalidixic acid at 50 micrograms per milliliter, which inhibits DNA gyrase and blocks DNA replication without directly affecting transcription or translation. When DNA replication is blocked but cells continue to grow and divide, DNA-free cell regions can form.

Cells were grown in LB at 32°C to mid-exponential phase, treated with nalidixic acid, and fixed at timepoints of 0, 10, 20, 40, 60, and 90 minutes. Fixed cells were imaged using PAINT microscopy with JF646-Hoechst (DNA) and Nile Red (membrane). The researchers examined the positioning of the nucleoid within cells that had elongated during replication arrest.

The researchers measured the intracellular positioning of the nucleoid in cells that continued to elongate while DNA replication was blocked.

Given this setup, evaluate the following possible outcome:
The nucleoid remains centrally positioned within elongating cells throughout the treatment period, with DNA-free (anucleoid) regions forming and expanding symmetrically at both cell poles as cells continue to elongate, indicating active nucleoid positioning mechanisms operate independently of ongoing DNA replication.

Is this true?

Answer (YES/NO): NO